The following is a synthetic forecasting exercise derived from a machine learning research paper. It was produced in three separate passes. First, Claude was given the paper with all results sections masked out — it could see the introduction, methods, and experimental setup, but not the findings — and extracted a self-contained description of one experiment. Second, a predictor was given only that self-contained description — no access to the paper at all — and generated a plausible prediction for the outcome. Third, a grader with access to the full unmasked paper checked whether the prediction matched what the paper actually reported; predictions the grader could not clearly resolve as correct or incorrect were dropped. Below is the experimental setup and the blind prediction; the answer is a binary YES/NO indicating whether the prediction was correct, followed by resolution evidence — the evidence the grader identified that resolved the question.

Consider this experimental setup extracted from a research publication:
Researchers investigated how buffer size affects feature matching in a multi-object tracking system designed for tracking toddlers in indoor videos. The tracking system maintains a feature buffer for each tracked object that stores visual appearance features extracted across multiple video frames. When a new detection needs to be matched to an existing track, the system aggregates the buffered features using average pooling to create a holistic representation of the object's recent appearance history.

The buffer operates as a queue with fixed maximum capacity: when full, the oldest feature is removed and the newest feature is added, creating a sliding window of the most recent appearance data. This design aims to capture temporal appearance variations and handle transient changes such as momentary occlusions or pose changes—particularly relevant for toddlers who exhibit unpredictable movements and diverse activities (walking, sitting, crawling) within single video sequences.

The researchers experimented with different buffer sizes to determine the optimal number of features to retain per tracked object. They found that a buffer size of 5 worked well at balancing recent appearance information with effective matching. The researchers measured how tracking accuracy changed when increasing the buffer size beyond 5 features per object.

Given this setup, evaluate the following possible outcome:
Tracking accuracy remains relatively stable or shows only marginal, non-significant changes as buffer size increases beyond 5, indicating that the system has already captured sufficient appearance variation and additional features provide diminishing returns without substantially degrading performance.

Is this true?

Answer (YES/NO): NO